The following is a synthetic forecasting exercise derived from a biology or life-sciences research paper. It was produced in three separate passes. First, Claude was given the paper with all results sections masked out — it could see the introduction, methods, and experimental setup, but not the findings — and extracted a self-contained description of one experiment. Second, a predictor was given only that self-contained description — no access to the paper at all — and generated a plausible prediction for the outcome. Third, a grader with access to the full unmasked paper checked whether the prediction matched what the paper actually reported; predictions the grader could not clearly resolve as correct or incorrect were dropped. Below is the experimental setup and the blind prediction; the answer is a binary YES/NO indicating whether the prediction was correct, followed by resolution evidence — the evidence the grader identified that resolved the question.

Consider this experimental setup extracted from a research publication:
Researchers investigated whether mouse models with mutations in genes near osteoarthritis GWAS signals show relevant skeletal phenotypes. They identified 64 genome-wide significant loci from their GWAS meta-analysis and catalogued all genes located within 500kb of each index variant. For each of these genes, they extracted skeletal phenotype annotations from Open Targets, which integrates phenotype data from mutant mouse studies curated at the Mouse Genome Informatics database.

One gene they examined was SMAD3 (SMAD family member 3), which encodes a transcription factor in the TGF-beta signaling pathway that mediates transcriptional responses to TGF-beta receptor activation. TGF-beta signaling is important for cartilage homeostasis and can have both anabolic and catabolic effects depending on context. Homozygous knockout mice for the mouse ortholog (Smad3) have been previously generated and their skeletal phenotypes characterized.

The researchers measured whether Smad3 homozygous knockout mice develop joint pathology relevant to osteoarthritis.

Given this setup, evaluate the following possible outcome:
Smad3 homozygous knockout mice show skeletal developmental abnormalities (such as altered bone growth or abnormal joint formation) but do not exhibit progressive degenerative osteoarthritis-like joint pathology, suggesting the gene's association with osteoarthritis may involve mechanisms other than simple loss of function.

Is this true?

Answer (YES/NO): NO